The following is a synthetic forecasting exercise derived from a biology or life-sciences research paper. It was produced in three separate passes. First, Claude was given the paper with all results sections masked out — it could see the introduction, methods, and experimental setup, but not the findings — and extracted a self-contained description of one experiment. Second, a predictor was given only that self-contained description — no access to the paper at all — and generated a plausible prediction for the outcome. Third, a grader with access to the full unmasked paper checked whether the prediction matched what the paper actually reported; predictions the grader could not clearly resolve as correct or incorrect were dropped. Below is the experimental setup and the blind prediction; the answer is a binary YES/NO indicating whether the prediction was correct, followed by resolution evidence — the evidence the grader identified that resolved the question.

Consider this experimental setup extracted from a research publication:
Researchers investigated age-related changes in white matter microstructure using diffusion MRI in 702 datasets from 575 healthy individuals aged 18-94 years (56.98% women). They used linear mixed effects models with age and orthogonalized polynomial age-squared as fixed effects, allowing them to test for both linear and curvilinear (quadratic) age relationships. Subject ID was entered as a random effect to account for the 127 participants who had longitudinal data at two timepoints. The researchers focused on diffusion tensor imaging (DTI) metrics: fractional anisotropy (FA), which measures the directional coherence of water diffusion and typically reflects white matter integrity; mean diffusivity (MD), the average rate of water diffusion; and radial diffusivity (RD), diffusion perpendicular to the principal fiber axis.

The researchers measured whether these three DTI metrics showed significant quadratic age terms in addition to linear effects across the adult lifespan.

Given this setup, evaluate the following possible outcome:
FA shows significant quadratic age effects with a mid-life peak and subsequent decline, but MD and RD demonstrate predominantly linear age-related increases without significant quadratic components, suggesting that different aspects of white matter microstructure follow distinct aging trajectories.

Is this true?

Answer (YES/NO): NO